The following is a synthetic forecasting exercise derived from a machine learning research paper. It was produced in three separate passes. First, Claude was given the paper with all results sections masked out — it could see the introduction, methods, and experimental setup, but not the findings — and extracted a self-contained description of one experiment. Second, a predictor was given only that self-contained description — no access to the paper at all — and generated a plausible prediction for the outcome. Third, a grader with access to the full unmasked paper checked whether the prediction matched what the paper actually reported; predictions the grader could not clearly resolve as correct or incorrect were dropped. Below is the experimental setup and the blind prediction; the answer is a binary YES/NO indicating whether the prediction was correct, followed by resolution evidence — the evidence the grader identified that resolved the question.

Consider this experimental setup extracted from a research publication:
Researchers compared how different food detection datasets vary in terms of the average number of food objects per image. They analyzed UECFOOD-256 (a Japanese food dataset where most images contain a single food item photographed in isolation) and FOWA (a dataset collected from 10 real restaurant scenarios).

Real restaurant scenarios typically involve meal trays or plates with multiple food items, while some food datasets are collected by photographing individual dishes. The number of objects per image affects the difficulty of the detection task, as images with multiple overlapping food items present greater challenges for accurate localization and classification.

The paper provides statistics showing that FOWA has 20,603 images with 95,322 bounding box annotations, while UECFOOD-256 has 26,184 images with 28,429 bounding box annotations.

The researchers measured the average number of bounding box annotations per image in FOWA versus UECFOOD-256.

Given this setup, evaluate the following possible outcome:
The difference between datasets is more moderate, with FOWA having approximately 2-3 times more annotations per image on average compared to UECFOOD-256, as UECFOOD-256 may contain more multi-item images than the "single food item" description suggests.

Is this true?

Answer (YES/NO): NO